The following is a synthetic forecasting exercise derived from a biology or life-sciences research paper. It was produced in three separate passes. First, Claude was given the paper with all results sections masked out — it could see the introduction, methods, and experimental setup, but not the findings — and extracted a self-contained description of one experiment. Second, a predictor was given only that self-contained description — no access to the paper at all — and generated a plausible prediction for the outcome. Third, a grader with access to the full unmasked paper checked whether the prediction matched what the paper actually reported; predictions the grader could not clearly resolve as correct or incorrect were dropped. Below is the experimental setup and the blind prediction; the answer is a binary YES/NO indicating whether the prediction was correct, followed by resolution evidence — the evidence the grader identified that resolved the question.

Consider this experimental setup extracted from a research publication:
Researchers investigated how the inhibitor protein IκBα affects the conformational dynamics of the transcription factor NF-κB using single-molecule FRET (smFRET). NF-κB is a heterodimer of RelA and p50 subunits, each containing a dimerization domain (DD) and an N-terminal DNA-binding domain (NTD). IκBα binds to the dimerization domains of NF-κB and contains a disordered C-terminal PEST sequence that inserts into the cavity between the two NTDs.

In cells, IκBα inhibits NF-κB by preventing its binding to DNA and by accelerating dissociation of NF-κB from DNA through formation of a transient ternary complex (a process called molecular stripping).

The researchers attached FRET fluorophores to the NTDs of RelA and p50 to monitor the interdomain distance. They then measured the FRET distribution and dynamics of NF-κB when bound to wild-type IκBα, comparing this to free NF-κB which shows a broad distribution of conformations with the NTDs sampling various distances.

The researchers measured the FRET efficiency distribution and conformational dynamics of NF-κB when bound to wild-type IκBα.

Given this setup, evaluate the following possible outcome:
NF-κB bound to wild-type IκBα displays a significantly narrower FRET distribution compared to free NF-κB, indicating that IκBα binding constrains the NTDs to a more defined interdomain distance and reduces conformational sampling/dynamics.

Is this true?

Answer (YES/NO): YES